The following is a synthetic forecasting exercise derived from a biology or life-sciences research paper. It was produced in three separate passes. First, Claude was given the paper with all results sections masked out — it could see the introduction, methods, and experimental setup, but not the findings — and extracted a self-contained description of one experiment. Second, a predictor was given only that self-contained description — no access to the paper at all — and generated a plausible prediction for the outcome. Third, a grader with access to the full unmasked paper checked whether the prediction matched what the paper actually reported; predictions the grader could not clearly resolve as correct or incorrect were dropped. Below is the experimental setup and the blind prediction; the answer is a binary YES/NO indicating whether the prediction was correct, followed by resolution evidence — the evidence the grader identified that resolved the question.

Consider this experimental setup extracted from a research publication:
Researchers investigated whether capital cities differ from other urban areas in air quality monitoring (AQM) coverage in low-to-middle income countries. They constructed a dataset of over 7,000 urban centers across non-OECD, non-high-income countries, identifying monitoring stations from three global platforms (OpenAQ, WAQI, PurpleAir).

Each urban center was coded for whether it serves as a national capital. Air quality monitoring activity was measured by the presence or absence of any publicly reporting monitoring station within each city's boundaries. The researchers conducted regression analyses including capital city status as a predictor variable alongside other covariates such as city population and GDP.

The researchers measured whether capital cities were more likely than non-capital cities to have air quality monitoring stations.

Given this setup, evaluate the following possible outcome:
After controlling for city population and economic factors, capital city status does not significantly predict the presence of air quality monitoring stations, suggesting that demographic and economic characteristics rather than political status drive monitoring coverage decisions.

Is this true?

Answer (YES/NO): NO